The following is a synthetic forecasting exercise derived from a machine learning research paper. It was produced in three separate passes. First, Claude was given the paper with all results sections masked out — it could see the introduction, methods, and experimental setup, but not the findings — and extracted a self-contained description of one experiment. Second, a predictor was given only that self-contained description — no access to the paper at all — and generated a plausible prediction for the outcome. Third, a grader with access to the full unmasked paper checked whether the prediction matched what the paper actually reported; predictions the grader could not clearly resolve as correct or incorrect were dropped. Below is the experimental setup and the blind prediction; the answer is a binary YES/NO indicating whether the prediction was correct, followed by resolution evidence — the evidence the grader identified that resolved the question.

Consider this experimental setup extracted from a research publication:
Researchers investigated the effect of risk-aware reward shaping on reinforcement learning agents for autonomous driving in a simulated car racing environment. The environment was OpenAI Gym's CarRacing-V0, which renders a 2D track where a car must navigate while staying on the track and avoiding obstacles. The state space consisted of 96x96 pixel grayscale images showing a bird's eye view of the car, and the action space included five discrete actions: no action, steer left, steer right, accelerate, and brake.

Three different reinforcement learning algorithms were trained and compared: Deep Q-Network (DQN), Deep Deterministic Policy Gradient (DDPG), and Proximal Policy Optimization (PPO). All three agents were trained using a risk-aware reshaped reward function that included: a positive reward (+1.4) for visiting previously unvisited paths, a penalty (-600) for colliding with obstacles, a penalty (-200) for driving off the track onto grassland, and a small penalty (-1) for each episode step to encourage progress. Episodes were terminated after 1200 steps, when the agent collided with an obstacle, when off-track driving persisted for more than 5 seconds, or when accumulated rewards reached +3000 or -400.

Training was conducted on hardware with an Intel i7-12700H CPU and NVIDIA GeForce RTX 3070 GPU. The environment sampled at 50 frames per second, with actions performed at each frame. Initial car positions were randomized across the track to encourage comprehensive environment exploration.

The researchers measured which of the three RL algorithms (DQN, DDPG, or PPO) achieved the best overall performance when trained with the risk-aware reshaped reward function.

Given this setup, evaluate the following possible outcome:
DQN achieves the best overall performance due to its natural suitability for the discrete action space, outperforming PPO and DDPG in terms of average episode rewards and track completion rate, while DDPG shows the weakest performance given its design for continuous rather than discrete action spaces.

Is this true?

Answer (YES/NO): NO